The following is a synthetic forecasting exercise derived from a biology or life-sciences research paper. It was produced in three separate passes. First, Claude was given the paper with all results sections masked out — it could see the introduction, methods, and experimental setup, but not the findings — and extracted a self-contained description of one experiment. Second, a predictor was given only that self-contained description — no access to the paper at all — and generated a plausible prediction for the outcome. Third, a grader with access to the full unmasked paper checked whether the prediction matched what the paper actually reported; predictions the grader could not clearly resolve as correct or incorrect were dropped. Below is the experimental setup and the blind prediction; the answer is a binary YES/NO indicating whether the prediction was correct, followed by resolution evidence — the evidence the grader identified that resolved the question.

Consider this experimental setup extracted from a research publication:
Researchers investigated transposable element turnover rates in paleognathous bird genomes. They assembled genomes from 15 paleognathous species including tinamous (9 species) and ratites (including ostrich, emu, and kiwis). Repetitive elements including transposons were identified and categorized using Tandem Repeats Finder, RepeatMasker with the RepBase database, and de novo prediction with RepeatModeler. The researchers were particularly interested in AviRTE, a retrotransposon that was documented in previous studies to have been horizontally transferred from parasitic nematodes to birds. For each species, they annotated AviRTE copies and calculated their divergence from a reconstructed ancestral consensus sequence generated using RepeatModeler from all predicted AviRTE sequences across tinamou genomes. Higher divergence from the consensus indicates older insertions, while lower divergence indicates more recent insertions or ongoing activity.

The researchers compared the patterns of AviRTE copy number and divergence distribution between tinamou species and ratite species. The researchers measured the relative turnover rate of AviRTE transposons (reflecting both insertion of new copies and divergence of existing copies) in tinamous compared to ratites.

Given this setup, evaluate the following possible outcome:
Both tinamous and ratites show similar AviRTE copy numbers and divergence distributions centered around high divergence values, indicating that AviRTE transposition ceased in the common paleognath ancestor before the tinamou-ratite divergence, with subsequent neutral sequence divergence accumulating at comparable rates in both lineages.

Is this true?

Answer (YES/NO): NO